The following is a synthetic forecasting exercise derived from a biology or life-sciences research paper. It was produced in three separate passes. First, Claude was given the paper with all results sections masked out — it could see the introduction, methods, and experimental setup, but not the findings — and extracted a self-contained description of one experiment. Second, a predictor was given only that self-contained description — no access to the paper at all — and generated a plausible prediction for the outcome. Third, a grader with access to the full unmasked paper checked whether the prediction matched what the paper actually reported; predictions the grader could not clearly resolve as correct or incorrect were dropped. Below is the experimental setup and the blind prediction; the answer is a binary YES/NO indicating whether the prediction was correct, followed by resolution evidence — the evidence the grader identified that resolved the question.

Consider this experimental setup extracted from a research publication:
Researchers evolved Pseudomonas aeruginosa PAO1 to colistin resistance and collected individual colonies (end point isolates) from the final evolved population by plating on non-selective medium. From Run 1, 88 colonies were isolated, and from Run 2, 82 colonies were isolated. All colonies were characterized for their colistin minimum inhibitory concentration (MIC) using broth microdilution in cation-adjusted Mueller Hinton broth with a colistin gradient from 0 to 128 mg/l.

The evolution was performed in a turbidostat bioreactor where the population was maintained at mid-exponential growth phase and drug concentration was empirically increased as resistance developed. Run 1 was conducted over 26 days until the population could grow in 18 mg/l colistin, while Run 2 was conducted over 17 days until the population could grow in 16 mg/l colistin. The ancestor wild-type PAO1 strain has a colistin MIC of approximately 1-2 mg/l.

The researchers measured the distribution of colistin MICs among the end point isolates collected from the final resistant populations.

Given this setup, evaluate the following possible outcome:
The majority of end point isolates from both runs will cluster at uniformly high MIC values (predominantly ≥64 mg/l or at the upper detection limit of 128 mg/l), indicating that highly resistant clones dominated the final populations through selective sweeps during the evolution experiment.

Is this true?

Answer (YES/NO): NO